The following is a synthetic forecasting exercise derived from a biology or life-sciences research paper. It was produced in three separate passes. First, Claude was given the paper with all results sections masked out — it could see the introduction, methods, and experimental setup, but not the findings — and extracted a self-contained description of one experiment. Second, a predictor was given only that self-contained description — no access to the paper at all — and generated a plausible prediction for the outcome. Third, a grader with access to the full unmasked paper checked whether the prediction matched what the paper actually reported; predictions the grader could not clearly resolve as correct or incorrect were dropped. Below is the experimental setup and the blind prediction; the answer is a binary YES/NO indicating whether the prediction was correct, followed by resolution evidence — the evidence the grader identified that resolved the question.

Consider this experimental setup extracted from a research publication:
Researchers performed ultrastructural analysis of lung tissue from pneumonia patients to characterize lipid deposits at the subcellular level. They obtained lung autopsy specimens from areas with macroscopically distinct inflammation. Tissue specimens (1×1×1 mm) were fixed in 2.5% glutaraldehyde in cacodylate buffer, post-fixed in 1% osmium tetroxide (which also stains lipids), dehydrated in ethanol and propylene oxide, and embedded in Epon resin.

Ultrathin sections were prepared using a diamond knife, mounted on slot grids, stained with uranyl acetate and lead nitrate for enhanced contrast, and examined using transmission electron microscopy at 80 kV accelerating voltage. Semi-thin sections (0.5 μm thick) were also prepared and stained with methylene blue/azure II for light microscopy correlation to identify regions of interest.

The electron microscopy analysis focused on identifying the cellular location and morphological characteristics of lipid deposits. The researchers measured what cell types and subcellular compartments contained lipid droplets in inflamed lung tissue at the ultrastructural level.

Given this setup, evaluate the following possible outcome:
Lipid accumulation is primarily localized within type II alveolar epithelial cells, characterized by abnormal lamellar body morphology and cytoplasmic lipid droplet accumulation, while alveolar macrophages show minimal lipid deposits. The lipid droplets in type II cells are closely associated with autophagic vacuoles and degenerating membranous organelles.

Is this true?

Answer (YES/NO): NO